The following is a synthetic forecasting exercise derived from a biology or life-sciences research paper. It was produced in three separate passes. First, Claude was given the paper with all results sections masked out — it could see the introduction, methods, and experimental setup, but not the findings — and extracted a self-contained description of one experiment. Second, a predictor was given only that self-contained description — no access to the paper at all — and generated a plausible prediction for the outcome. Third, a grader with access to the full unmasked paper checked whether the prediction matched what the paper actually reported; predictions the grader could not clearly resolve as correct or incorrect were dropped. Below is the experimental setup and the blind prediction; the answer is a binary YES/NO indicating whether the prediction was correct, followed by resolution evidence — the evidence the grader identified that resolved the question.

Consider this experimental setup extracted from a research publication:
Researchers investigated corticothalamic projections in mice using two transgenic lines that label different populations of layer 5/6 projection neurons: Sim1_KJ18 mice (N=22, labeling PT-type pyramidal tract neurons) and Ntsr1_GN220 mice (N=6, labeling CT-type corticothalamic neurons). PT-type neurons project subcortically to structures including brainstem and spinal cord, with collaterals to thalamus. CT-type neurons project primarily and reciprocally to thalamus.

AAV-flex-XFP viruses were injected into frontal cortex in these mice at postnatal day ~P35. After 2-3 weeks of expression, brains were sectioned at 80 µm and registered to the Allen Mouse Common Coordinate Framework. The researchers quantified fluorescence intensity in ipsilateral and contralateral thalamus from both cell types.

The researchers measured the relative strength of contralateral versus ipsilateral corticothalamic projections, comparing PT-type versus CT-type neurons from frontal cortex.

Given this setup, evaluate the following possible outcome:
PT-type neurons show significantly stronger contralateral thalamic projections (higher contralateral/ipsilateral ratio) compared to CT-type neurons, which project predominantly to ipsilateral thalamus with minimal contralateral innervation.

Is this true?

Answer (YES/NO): NO